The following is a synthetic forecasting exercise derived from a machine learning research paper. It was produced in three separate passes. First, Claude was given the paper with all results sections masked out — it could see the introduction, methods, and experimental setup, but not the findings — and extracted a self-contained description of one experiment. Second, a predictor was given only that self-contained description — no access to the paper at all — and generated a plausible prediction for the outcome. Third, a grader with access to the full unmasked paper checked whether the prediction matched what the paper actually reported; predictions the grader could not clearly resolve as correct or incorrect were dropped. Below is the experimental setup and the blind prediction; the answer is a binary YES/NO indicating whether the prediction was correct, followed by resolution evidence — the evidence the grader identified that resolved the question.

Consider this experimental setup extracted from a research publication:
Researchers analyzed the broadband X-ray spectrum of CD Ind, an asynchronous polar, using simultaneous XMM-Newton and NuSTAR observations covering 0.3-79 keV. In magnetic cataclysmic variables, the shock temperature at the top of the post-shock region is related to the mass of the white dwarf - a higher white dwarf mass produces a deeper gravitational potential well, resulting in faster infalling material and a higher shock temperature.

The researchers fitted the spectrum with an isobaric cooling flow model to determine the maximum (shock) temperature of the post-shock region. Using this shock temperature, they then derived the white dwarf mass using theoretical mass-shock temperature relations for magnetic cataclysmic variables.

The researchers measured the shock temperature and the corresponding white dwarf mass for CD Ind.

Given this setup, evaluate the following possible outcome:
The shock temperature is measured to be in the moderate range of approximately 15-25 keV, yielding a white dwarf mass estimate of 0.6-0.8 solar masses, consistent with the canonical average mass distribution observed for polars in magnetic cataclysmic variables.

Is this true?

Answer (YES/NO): NO